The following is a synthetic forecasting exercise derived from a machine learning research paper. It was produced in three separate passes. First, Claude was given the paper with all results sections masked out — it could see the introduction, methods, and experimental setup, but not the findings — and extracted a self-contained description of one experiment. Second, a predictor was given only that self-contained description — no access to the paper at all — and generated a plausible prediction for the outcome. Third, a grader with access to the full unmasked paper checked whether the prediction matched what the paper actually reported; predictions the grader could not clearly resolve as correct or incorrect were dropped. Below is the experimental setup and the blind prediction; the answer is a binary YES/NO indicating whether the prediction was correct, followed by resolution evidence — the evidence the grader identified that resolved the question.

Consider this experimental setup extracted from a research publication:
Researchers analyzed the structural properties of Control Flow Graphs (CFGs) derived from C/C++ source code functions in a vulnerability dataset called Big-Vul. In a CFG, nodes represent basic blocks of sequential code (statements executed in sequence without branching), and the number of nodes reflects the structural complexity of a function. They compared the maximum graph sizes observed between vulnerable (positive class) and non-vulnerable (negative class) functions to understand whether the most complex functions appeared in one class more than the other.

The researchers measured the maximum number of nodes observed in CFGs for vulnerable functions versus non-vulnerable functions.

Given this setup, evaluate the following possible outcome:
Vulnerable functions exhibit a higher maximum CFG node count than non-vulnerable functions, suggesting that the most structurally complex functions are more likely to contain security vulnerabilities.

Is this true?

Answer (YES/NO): YES